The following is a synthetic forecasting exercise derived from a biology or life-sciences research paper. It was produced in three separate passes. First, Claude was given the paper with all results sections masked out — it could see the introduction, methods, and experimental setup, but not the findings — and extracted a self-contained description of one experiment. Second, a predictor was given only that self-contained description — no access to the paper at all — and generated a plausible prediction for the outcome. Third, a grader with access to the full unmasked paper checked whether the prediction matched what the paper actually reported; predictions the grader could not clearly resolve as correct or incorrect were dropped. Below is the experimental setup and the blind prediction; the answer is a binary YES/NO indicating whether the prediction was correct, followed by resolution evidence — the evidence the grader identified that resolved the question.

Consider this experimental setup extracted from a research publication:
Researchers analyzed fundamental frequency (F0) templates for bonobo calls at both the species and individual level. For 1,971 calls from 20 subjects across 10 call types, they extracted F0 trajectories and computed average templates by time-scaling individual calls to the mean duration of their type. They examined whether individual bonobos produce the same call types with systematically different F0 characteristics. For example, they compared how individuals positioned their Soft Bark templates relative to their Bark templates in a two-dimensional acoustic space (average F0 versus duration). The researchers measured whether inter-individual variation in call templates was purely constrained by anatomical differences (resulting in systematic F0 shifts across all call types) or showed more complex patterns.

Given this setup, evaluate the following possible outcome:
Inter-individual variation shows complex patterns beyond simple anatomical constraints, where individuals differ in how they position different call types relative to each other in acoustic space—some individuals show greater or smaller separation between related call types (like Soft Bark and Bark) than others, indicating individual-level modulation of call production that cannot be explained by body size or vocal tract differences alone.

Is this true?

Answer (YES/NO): YES